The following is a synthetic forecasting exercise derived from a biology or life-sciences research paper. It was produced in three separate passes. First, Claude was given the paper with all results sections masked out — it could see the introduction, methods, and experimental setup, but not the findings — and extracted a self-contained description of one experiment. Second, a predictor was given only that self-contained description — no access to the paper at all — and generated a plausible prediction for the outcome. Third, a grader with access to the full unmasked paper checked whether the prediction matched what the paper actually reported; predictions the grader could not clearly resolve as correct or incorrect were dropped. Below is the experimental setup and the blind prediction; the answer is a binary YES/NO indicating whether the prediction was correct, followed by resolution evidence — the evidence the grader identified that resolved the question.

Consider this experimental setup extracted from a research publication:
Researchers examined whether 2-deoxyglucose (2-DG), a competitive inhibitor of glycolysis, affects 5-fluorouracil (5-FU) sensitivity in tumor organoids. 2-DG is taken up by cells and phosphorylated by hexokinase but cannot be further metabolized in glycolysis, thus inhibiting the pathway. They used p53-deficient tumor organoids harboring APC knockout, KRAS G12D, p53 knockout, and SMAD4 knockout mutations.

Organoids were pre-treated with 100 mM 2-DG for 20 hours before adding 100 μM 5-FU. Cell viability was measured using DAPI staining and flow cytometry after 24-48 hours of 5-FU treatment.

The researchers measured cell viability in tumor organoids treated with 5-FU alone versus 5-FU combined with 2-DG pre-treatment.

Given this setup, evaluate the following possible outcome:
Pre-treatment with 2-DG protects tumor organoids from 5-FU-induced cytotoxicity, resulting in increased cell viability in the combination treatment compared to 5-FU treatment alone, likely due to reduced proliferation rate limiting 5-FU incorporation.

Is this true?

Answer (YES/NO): YES